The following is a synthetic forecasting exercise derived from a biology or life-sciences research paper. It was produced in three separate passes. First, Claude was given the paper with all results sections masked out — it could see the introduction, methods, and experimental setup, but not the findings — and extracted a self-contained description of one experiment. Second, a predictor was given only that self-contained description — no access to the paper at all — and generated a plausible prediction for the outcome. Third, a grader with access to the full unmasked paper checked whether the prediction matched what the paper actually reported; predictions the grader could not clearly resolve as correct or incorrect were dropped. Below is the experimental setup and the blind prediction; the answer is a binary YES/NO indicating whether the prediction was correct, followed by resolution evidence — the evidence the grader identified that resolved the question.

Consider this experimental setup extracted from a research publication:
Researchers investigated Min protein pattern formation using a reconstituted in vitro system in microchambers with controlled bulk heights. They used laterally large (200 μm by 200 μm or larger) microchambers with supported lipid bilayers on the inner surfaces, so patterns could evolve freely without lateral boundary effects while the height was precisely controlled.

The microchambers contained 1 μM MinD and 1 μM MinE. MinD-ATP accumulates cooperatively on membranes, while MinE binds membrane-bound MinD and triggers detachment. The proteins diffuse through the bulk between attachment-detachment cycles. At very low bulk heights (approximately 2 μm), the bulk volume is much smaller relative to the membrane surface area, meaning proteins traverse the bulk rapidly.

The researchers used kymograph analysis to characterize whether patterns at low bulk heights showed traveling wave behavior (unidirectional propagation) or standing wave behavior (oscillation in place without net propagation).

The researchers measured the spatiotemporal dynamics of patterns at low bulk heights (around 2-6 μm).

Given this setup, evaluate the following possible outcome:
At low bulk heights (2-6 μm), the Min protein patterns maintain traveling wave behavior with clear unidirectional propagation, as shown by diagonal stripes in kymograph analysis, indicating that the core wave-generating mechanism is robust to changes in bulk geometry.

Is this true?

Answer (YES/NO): NO